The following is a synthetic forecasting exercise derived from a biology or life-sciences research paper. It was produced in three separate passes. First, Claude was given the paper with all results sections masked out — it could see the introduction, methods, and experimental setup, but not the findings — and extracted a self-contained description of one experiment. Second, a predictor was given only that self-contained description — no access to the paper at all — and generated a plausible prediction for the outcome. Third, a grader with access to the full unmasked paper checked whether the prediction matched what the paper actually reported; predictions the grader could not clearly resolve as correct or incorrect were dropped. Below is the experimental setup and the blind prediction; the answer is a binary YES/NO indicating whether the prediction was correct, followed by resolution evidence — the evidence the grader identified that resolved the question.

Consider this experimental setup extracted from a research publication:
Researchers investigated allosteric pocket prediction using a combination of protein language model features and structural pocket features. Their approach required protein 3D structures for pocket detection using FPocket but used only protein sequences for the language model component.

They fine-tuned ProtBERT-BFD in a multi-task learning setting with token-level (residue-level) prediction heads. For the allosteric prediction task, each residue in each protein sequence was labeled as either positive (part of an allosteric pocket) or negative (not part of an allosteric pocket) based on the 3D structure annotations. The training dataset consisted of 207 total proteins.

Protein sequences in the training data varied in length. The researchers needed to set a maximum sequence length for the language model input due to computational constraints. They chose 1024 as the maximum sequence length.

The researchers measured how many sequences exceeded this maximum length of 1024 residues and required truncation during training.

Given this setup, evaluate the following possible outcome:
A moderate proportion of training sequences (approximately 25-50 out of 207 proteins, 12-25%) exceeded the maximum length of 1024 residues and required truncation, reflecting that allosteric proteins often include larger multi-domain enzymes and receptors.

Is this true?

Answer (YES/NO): NO